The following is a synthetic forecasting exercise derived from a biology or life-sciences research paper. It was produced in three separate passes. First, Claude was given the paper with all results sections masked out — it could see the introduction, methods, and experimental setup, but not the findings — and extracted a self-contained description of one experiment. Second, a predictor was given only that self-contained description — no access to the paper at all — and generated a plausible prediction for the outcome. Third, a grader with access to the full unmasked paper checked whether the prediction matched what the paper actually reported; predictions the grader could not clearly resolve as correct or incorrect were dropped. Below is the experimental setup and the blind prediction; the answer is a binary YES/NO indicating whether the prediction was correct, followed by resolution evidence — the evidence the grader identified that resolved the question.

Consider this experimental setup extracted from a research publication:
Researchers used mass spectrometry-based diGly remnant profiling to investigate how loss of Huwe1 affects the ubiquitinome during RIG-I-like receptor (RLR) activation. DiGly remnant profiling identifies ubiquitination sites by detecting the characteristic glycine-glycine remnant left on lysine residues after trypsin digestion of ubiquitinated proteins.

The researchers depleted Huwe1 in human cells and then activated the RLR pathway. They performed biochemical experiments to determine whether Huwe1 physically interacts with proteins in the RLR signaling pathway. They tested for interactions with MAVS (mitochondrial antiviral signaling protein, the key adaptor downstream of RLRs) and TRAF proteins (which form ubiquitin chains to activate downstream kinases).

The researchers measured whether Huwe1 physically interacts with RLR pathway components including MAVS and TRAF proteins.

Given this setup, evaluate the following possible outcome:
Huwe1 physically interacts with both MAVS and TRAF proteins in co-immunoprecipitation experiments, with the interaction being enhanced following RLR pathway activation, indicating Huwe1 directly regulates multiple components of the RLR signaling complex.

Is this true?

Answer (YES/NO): NO